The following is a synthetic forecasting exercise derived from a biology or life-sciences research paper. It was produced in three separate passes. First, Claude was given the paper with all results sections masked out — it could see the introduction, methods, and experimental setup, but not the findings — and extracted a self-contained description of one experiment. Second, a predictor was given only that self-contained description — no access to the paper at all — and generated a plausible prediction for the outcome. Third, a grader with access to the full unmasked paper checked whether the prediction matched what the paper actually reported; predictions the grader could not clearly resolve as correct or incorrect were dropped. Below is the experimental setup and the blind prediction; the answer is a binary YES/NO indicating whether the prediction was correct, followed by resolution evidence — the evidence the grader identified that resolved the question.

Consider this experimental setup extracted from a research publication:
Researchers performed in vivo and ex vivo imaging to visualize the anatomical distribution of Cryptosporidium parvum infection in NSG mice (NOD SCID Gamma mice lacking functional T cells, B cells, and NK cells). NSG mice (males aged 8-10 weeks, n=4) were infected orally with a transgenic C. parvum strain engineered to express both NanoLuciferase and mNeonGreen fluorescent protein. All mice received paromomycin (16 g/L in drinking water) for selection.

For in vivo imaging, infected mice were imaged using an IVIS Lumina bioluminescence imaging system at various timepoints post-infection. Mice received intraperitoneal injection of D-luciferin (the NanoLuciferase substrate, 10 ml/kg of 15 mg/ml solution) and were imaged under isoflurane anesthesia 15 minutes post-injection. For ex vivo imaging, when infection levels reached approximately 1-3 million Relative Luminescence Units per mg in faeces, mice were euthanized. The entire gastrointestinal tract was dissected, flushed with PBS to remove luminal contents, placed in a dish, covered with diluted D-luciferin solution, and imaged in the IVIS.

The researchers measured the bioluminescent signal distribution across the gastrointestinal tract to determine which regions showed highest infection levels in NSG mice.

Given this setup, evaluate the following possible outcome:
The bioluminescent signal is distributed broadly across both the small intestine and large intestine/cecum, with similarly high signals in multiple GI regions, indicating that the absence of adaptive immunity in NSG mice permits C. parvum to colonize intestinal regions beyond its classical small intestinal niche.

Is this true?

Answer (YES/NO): NO